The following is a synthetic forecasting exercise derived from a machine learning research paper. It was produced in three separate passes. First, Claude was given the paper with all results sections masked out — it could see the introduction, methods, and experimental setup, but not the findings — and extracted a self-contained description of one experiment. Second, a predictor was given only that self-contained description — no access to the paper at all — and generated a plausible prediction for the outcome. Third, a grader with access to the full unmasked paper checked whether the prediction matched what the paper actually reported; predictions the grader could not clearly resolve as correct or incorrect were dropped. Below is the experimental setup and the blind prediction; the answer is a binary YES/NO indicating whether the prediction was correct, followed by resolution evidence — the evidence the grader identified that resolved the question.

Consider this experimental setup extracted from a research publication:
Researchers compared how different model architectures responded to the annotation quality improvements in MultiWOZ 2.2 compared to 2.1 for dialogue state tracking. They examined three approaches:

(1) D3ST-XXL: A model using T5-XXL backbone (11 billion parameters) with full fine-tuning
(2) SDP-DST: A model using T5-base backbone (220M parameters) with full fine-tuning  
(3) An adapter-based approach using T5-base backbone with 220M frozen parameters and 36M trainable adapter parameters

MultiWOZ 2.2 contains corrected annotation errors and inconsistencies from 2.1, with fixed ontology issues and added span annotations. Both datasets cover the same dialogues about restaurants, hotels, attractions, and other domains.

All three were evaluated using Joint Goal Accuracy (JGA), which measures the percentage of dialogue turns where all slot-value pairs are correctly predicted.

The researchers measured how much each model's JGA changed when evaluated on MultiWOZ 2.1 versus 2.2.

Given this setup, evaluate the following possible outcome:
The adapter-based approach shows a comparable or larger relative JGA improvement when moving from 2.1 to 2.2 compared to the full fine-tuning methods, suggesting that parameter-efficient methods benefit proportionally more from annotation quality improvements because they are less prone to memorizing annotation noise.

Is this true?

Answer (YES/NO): YES